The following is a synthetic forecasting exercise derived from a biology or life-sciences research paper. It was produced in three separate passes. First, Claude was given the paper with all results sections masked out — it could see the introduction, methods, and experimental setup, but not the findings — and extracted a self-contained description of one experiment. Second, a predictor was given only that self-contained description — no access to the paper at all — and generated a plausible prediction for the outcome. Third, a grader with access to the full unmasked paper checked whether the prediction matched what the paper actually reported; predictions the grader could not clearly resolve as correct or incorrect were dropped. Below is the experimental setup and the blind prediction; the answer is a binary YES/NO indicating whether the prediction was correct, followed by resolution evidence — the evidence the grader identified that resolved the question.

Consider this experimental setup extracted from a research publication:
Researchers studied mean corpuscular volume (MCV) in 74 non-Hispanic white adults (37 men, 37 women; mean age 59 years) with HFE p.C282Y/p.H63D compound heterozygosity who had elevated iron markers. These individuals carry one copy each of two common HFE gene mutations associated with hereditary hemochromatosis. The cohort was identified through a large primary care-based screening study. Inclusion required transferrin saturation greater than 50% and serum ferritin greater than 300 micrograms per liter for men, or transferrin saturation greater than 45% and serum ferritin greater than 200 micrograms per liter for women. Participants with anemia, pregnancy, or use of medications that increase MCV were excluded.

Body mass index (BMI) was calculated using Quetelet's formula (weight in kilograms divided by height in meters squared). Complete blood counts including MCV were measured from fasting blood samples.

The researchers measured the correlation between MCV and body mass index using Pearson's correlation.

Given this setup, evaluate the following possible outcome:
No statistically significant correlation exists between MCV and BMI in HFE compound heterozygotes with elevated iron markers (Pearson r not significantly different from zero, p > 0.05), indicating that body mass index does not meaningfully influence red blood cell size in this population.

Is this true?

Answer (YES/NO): NO